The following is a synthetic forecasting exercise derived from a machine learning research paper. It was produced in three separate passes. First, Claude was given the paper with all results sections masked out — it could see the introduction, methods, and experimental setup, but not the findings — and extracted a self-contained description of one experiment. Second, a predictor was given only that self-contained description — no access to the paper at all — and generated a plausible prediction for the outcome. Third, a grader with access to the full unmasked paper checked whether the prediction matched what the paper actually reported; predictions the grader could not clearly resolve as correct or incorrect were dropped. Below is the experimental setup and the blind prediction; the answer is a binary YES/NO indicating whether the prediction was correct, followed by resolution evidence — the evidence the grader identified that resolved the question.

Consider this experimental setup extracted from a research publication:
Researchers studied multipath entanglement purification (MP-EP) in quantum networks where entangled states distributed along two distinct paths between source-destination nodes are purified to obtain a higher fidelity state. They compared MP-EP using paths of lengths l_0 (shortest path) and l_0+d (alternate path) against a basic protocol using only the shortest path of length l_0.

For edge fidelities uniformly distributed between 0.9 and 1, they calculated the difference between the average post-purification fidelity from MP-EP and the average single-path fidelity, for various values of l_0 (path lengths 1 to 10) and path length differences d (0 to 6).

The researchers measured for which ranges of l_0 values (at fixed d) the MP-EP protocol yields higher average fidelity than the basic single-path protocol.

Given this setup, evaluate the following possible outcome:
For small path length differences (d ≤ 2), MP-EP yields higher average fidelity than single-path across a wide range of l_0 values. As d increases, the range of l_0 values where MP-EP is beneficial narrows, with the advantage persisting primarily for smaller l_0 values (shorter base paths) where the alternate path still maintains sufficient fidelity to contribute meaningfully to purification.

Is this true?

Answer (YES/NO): NO